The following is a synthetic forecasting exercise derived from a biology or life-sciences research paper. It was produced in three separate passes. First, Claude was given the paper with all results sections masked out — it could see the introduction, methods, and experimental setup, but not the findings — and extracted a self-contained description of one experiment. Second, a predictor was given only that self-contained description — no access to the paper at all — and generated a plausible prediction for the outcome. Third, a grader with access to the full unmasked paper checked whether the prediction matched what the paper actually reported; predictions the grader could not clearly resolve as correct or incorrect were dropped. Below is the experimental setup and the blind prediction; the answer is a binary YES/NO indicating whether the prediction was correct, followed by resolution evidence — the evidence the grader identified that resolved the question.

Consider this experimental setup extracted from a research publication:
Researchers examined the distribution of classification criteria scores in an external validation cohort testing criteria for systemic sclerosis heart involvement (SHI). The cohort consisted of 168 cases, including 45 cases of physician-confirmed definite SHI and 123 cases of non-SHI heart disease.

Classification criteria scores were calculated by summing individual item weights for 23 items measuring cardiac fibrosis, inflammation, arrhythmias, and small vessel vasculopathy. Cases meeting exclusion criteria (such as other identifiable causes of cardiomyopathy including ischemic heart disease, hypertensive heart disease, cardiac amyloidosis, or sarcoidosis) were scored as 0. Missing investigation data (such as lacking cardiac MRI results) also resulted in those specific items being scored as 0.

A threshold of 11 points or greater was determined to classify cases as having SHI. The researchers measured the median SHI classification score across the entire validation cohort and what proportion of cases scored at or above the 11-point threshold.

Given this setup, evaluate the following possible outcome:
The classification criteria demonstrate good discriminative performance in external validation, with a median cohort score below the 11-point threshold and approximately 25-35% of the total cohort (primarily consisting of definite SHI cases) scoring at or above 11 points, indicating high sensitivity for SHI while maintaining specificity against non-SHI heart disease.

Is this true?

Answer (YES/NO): NO